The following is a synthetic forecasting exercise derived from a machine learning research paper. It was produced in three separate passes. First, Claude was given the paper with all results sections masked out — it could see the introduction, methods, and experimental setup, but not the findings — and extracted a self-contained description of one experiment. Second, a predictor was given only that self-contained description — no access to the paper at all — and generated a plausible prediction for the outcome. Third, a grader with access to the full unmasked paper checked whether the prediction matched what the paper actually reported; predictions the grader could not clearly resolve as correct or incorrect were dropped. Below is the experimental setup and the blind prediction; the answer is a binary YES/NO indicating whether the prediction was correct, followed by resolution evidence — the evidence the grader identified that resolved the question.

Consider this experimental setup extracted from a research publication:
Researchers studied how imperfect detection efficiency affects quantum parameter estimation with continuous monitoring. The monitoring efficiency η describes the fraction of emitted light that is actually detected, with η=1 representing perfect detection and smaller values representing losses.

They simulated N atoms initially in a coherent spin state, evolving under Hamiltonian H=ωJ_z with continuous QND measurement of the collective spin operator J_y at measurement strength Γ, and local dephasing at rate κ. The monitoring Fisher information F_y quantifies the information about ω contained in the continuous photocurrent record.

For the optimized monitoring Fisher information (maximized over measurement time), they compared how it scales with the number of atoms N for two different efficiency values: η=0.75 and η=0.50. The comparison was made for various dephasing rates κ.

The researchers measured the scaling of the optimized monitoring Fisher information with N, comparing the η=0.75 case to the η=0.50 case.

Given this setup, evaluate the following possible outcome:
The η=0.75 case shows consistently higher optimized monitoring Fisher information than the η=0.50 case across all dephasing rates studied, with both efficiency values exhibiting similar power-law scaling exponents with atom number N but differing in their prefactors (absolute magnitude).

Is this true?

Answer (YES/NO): YES